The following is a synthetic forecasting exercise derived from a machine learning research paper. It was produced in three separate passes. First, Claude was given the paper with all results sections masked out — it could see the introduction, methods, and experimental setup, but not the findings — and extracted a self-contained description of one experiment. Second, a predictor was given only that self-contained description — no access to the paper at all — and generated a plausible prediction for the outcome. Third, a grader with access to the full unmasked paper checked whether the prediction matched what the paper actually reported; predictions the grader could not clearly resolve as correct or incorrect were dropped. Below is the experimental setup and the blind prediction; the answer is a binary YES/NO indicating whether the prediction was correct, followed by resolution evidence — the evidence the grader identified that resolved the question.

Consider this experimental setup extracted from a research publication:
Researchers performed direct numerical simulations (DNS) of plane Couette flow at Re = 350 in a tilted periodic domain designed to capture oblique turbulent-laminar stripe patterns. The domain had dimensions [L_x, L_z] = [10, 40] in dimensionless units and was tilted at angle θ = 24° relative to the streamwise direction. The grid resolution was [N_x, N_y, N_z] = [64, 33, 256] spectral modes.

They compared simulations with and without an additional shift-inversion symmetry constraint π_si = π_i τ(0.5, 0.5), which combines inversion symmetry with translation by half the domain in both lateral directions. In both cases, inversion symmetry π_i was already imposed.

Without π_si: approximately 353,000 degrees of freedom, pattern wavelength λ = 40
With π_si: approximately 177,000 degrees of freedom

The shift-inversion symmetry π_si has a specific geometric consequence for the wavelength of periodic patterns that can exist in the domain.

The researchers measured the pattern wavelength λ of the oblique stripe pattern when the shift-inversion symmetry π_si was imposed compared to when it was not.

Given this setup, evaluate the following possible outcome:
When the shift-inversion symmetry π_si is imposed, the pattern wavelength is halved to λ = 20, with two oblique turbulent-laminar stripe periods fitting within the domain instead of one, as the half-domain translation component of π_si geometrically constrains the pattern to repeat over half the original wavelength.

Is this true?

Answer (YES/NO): YES